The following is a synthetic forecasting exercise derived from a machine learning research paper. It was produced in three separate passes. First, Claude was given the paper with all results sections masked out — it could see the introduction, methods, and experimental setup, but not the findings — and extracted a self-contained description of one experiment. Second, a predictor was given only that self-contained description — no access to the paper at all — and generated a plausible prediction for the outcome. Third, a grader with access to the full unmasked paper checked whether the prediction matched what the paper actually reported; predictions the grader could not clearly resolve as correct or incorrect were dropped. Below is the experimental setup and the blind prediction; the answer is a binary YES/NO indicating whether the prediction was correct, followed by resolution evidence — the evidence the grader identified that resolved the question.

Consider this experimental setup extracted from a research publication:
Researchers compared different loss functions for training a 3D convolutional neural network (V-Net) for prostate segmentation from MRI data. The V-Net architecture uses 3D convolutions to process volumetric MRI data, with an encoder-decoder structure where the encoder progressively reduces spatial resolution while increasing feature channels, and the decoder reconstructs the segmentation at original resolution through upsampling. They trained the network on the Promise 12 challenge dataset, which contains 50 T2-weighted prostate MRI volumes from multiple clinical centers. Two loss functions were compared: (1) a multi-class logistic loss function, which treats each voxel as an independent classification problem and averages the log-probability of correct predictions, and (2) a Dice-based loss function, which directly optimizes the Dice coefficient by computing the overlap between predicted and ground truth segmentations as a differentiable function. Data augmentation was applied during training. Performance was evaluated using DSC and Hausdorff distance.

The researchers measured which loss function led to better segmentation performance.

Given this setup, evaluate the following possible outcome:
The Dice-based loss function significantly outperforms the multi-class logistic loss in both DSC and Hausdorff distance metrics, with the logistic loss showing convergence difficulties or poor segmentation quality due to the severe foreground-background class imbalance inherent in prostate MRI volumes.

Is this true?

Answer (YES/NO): NO